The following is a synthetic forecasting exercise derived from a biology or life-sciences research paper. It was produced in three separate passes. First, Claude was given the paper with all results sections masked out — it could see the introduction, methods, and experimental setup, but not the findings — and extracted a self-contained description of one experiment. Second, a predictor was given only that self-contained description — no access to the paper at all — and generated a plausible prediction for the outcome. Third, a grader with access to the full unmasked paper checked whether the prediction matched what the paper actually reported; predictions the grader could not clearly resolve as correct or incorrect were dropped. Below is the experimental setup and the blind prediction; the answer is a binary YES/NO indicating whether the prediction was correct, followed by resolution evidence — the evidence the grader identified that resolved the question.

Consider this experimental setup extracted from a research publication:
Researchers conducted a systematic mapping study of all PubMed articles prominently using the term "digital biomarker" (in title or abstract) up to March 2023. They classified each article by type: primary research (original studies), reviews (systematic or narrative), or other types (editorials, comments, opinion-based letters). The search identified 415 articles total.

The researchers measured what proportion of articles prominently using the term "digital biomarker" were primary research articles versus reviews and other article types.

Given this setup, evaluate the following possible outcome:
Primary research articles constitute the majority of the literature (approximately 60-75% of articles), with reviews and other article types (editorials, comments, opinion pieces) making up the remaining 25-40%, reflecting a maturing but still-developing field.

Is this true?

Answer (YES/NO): YES